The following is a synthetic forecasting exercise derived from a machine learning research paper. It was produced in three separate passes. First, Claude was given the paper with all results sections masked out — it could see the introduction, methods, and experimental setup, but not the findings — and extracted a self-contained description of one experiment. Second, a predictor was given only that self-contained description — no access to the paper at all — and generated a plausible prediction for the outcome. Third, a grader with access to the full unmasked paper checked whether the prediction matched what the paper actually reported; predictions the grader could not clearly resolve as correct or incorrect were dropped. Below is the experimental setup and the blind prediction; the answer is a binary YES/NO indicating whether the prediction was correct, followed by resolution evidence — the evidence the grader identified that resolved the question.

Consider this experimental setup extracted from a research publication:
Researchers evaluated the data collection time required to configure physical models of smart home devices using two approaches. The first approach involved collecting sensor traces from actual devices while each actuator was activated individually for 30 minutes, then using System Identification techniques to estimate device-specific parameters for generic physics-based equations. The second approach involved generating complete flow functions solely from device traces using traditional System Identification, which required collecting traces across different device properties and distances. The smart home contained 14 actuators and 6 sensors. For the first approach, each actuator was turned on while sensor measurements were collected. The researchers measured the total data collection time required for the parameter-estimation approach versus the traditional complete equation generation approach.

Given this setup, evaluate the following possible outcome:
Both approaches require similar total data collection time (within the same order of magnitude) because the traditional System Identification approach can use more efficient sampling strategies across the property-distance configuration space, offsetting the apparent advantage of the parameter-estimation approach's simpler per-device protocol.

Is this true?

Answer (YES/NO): NO